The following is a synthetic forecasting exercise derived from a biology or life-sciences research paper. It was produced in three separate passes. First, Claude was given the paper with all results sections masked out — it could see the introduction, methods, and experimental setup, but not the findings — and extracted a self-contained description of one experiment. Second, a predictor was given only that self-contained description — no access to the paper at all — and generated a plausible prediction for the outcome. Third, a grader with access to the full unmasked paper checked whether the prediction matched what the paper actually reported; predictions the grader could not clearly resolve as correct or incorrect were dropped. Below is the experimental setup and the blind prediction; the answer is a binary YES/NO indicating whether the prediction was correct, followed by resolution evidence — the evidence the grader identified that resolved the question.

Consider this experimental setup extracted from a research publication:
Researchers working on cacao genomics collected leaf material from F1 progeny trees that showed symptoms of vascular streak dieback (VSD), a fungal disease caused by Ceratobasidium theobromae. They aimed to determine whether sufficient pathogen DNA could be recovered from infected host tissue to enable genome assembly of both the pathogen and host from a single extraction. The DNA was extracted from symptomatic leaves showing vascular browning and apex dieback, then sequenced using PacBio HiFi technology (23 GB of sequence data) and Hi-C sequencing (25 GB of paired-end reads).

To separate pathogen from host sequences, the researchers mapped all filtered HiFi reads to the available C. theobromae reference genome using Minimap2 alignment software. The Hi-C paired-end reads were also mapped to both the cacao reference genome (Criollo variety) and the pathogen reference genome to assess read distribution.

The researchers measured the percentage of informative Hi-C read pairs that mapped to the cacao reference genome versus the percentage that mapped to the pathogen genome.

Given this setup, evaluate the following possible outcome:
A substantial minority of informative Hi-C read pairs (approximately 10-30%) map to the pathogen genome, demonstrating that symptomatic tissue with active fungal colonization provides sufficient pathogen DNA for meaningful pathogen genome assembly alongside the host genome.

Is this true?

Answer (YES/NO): NO